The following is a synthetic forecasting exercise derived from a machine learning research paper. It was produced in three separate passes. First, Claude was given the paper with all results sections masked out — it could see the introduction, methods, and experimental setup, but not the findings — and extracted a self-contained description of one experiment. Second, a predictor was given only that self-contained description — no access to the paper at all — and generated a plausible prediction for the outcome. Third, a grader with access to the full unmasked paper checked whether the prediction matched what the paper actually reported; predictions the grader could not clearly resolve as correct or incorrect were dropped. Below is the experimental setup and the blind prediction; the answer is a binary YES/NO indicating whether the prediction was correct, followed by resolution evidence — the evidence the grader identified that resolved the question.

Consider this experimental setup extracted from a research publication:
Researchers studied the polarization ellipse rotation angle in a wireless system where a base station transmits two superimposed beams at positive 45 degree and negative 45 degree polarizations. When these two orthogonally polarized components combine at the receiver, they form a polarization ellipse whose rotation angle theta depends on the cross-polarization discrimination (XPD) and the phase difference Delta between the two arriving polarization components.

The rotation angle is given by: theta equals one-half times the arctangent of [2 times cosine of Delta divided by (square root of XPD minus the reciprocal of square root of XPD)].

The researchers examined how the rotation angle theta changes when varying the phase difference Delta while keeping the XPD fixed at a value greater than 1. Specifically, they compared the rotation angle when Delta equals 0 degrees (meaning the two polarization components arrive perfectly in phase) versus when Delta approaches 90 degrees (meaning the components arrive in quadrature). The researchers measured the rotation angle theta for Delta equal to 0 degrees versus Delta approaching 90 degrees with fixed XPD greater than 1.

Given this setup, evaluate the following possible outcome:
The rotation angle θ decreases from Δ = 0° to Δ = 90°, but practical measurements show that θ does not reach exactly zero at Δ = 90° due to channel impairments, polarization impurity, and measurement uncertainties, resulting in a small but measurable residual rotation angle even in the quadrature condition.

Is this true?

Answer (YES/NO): NO